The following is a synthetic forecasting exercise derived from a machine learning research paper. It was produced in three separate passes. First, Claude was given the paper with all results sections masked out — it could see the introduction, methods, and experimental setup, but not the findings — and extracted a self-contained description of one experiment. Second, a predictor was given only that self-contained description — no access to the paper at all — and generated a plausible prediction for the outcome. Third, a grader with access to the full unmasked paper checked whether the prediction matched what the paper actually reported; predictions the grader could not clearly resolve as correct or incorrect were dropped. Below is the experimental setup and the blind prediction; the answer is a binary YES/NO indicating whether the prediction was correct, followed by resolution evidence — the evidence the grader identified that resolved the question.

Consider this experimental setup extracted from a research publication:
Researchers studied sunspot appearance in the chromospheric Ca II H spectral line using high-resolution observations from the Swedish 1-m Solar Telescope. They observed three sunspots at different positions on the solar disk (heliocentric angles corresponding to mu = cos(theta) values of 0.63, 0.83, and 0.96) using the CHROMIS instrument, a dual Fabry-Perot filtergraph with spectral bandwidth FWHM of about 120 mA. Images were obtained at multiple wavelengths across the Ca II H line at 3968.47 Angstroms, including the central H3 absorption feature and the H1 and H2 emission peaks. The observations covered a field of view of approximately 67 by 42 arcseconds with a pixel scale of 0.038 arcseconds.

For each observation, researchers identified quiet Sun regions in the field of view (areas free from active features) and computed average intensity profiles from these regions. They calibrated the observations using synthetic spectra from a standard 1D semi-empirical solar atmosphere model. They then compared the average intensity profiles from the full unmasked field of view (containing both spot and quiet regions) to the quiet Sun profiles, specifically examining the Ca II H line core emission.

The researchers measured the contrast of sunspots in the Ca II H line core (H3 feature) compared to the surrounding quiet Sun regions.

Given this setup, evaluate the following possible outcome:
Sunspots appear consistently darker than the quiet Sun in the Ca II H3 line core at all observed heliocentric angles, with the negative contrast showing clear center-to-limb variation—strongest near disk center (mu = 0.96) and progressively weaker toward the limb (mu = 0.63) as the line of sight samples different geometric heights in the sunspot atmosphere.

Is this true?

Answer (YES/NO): NO